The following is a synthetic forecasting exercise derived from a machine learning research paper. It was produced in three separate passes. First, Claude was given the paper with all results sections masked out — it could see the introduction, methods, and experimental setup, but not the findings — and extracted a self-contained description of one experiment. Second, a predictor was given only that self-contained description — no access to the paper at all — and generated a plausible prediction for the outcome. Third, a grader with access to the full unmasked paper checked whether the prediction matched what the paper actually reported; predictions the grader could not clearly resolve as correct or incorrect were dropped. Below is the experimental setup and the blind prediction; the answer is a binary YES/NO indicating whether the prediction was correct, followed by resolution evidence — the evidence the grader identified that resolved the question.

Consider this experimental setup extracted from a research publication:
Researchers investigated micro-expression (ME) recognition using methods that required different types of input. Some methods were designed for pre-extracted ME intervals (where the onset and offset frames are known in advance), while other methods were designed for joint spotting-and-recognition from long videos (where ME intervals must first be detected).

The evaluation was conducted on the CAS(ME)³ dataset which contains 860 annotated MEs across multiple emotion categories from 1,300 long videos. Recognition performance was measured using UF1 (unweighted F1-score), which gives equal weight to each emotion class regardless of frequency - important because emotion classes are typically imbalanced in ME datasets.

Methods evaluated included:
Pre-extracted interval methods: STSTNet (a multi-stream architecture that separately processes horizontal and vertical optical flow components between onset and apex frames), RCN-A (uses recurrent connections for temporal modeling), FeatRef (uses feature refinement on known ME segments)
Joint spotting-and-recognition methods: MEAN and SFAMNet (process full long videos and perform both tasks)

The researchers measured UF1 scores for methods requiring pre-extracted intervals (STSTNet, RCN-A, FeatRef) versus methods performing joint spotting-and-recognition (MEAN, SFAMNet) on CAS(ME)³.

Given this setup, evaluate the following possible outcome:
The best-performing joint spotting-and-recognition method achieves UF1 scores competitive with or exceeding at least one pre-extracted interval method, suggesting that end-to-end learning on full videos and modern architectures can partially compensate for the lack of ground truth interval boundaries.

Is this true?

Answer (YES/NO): YES